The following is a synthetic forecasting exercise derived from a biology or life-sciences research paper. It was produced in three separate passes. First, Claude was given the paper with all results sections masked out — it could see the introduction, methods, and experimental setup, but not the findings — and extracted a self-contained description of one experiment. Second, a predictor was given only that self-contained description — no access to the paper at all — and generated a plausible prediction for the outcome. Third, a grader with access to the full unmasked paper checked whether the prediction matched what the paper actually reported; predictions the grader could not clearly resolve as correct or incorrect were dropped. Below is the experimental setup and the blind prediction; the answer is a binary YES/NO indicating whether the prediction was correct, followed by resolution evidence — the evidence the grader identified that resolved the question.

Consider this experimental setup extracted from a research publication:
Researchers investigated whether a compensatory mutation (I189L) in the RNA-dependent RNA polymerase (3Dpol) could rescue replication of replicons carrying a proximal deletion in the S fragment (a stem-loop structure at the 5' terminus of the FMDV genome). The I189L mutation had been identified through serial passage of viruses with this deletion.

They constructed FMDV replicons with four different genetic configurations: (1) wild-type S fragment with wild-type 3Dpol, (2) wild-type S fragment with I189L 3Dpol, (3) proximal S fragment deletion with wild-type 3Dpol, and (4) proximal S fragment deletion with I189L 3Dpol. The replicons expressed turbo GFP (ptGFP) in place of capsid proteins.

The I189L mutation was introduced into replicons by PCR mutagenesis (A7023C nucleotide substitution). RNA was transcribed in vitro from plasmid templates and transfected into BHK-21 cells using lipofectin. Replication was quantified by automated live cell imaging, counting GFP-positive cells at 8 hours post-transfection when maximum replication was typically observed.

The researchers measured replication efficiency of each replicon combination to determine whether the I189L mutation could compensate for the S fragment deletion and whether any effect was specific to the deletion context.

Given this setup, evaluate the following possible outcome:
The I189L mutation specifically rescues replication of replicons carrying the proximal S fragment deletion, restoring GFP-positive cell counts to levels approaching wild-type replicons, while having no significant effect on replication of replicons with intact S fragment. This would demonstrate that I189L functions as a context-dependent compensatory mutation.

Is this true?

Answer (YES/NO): NO